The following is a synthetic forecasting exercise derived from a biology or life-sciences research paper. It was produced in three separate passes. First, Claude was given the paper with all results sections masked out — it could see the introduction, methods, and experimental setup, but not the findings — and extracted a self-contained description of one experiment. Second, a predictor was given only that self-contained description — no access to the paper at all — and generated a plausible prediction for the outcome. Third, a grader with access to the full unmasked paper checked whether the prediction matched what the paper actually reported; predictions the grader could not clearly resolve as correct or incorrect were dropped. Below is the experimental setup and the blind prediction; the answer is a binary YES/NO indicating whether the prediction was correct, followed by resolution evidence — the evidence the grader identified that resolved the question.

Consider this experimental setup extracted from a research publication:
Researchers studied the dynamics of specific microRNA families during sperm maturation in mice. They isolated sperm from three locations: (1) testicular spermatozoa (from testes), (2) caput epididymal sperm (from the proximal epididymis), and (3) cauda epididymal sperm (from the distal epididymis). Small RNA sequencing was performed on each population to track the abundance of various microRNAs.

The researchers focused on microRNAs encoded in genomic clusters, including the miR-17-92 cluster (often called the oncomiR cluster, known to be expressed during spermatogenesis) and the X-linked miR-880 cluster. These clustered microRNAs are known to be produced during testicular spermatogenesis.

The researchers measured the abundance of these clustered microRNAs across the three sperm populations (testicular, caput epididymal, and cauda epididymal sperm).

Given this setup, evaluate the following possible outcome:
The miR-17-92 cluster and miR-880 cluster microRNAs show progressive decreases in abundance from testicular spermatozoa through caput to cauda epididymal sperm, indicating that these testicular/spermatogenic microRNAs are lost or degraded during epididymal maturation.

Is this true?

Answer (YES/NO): NO